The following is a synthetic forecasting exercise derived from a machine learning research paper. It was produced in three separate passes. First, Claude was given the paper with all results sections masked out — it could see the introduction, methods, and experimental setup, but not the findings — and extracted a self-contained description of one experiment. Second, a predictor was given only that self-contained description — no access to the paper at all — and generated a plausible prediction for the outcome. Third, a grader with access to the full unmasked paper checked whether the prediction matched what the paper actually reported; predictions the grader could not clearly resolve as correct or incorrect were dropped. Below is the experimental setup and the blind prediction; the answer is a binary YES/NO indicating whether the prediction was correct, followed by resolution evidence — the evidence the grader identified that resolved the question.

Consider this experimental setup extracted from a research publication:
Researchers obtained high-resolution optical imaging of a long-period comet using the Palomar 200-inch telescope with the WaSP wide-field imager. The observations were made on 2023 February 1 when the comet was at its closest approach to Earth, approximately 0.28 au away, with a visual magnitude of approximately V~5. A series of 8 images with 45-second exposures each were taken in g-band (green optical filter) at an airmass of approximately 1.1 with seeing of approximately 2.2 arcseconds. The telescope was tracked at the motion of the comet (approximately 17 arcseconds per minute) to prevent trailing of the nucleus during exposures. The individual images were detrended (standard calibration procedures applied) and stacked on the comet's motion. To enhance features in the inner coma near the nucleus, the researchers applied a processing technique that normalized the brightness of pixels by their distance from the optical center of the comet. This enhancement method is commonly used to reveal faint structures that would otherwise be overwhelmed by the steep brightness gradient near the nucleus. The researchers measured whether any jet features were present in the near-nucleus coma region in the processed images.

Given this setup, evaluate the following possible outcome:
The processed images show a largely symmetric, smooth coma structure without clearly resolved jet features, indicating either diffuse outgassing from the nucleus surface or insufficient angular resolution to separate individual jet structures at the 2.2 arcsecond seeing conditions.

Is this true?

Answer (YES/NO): NO